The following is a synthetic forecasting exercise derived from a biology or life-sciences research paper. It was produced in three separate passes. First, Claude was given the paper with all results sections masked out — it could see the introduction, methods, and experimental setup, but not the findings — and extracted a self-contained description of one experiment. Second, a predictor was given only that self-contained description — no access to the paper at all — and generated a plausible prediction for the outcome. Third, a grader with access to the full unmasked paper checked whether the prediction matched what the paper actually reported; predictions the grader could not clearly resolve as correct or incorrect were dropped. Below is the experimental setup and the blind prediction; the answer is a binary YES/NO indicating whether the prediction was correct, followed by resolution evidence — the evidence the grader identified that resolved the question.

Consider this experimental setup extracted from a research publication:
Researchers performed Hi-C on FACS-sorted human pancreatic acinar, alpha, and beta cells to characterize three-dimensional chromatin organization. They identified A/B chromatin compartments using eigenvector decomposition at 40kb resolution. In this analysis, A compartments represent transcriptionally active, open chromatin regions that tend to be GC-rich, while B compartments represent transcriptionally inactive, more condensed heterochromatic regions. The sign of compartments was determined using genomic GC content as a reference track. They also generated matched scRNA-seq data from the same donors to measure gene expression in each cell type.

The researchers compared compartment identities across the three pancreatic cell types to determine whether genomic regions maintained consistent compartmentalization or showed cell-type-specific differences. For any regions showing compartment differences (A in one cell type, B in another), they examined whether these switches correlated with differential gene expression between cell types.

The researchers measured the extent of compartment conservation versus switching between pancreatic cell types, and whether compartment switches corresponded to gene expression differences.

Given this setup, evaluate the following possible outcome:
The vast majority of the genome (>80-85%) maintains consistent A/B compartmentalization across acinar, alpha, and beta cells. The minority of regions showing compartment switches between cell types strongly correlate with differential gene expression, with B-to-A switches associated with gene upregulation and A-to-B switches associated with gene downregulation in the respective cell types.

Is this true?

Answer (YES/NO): NO